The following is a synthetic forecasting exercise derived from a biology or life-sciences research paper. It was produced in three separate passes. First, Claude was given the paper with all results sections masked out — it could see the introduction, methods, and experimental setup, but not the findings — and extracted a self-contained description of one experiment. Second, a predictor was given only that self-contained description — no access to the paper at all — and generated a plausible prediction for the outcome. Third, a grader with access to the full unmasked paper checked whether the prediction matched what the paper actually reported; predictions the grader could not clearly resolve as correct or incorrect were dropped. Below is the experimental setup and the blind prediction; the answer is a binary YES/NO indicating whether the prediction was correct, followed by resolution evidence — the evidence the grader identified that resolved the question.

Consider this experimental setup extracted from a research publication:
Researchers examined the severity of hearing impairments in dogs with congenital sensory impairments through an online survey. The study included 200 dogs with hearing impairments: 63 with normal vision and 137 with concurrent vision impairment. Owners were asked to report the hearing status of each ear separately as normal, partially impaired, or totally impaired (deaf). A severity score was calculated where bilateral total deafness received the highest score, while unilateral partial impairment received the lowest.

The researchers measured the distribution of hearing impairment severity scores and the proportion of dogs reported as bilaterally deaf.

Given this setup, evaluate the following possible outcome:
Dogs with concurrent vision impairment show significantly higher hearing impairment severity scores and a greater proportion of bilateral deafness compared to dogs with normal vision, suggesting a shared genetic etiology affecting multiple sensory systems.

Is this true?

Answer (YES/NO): NO